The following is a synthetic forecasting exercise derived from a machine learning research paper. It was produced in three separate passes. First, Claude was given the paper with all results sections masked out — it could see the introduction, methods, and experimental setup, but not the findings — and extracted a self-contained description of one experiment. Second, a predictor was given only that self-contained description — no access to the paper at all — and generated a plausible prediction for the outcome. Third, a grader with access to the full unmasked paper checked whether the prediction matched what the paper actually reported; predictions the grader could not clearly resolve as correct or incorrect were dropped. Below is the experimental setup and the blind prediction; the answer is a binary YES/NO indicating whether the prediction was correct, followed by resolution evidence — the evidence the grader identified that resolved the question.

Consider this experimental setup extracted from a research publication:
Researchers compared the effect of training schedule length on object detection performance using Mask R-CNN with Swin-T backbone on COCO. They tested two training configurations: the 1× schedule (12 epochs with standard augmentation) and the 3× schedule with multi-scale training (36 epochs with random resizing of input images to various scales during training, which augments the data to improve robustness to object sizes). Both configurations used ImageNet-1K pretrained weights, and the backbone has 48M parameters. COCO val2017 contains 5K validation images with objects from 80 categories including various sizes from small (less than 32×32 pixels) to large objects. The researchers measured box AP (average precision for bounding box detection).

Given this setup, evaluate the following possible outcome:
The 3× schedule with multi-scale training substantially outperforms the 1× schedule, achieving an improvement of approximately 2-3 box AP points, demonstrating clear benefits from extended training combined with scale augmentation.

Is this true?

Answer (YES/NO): YES